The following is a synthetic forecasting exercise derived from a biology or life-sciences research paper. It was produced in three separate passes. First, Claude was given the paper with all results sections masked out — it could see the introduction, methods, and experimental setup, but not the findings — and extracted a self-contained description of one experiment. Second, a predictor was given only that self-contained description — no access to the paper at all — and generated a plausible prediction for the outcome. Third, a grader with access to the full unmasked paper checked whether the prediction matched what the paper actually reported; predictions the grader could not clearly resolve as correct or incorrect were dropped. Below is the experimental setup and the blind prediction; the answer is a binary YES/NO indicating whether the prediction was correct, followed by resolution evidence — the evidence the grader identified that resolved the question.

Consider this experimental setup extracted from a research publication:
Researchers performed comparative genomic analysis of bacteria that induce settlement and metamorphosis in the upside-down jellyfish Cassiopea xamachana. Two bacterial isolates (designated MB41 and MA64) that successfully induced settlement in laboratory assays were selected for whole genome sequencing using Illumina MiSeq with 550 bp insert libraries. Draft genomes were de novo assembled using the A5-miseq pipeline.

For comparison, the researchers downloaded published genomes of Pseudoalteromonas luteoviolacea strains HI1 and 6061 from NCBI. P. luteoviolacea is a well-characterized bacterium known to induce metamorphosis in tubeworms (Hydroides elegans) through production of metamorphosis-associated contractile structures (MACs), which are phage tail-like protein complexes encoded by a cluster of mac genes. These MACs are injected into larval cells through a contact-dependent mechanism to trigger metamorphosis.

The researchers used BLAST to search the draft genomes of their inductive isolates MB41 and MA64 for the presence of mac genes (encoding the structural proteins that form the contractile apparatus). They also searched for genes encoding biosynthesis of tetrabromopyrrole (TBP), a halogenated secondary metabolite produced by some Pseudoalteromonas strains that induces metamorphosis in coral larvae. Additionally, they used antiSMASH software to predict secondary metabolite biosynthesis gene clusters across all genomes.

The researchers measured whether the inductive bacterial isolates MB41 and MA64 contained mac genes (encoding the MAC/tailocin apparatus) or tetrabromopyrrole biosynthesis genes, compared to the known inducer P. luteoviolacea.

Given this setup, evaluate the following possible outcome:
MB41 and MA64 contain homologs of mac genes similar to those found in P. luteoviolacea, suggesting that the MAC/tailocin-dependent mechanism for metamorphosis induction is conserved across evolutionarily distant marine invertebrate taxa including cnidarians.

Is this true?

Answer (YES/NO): NO